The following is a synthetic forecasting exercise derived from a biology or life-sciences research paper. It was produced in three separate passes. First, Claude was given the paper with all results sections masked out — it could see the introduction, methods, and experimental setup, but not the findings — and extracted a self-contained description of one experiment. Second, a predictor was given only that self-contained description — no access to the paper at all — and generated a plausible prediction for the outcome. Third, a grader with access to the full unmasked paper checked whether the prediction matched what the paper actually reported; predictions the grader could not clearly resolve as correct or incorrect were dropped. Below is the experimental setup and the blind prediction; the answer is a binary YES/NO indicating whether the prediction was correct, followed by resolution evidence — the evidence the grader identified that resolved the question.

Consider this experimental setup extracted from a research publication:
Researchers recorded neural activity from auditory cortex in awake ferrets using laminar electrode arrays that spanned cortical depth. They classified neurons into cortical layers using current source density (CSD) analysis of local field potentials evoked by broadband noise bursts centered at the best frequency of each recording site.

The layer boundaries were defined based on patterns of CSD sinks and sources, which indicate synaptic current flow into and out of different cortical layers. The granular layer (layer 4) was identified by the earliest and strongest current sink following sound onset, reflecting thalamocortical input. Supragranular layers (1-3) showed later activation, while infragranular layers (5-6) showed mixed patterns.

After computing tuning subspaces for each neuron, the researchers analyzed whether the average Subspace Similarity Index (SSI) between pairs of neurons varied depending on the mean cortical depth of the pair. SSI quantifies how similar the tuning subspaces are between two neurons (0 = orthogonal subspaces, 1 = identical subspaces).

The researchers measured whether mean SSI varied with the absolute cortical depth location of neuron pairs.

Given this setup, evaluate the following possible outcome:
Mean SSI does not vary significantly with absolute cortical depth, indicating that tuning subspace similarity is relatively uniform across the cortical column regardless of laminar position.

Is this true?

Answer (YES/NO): NO